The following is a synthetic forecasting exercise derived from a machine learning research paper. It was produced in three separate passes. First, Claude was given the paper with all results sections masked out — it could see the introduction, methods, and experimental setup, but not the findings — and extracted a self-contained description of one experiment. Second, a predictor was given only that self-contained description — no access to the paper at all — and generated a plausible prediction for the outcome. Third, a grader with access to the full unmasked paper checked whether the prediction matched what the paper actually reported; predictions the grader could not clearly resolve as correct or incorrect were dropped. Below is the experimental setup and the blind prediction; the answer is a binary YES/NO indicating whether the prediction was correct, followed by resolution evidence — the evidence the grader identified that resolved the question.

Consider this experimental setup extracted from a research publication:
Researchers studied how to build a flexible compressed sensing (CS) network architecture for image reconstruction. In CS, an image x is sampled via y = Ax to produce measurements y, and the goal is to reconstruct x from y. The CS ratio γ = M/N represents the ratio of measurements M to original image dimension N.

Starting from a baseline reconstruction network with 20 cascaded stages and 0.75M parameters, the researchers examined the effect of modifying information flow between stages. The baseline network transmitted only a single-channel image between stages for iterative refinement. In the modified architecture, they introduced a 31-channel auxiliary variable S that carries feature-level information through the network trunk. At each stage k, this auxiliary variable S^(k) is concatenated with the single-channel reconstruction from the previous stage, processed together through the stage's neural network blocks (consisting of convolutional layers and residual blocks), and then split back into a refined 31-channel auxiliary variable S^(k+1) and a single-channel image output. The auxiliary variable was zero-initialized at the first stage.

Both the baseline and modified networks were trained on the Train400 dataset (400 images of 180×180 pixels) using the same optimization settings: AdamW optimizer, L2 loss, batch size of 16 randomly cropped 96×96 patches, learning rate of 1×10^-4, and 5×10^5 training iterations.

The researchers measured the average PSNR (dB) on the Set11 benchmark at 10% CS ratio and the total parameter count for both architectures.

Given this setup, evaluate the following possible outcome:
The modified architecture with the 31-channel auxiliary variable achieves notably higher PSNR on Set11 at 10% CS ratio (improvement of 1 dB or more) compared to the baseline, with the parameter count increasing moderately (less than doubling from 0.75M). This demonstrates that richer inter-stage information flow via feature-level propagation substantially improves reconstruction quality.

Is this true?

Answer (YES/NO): NO